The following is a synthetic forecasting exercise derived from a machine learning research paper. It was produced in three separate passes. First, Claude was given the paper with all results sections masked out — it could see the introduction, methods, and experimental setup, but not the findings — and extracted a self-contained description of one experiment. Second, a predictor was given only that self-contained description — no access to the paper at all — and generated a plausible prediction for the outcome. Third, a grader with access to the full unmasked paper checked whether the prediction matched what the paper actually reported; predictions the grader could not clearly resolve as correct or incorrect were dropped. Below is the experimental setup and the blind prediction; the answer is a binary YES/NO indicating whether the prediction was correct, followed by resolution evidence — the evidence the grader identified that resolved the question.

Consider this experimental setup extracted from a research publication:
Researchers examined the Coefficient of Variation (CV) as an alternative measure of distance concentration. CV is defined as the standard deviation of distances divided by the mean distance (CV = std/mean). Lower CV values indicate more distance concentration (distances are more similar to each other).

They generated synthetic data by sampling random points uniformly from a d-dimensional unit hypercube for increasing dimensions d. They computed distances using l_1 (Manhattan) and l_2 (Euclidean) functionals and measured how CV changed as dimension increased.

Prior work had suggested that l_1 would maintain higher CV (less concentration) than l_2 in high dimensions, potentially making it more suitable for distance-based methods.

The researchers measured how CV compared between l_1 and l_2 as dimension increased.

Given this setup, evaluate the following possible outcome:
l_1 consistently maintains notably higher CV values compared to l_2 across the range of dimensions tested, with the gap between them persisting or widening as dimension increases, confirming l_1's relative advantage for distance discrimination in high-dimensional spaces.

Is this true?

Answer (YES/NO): NO